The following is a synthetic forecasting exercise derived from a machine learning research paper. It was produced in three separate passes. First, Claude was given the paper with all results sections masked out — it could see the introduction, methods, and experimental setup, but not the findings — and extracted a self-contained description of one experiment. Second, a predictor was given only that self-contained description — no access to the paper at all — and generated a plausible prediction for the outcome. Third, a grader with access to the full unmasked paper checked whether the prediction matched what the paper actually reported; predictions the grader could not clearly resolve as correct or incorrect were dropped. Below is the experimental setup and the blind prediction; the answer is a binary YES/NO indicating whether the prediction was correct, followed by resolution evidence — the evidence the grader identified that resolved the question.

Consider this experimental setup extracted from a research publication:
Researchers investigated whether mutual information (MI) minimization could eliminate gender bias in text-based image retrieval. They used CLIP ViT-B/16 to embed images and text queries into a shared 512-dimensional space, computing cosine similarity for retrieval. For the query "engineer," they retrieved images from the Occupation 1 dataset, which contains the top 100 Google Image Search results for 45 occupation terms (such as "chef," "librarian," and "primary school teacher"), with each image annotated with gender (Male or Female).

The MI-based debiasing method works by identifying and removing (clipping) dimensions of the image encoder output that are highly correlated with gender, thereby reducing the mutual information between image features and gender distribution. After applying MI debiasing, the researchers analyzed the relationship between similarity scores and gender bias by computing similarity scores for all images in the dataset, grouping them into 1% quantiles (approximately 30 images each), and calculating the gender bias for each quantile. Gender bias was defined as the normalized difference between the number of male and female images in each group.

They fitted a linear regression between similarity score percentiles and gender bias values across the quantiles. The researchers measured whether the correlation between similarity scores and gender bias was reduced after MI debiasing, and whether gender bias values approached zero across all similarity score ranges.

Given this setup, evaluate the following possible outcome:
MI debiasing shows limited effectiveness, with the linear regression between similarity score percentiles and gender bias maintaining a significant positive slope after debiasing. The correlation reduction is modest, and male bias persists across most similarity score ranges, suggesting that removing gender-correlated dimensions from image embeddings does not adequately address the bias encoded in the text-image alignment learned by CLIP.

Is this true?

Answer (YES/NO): NO